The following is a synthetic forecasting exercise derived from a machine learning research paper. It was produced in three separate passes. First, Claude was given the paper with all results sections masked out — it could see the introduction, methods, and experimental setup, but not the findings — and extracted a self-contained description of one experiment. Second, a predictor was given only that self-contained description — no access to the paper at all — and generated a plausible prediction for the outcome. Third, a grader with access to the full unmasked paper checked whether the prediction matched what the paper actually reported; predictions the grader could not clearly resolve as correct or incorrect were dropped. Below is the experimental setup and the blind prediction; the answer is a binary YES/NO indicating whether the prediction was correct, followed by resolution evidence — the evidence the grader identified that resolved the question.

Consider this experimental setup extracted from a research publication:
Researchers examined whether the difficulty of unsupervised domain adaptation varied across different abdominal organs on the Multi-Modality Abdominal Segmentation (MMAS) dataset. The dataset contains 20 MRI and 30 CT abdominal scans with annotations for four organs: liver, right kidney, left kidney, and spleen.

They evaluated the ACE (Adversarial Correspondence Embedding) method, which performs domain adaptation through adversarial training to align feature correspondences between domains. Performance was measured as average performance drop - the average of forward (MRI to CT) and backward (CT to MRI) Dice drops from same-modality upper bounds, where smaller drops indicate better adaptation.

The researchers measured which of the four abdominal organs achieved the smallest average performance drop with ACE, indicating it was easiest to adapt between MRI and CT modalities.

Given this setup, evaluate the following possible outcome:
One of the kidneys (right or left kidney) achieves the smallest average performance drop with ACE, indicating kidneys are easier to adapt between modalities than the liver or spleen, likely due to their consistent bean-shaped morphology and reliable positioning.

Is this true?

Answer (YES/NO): NO